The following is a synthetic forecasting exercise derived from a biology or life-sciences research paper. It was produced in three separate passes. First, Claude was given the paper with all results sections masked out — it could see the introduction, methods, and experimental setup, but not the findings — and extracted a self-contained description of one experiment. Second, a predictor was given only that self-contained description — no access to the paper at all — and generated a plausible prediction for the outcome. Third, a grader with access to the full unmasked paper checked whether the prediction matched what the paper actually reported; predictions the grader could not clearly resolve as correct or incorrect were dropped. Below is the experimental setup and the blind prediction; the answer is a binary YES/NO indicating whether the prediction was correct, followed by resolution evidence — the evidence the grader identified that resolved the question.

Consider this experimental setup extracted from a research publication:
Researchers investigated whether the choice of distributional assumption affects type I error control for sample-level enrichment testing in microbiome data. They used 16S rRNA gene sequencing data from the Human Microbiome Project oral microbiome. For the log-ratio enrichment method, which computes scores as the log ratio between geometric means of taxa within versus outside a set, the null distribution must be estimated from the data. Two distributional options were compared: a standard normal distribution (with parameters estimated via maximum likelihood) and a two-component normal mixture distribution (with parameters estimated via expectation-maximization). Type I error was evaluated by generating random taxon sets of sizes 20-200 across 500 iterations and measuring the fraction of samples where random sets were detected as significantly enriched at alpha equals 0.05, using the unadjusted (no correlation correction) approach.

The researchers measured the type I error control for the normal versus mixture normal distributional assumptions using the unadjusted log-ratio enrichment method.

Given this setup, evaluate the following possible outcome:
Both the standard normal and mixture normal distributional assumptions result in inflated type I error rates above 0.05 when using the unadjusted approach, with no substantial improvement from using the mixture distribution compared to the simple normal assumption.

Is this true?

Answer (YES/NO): NO